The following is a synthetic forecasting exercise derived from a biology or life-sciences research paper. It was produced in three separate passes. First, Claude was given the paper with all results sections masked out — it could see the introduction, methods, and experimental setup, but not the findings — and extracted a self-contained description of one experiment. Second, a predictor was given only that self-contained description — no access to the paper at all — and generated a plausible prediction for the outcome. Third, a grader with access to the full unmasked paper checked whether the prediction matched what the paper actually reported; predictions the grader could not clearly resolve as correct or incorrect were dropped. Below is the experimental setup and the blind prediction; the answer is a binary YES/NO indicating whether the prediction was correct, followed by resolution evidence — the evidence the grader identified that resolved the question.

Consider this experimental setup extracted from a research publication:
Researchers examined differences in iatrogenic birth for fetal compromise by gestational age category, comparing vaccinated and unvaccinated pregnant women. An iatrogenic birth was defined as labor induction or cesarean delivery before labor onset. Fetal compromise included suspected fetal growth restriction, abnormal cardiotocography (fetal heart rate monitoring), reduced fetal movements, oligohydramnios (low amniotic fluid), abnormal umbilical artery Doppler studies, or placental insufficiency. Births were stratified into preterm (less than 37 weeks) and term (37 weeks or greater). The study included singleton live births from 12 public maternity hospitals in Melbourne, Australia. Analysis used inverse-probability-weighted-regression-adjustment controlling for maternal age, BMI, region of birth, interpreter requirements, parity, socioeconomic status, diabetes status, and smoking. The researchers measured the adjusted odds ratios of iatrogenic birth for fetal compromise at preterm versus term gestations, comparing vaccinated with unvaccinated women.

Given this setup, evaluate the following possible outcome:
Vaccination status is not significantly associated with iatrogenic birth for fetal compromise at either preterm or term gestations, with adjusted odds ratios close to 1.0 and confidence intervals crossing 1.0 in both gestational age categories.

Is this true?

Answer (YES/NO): NO